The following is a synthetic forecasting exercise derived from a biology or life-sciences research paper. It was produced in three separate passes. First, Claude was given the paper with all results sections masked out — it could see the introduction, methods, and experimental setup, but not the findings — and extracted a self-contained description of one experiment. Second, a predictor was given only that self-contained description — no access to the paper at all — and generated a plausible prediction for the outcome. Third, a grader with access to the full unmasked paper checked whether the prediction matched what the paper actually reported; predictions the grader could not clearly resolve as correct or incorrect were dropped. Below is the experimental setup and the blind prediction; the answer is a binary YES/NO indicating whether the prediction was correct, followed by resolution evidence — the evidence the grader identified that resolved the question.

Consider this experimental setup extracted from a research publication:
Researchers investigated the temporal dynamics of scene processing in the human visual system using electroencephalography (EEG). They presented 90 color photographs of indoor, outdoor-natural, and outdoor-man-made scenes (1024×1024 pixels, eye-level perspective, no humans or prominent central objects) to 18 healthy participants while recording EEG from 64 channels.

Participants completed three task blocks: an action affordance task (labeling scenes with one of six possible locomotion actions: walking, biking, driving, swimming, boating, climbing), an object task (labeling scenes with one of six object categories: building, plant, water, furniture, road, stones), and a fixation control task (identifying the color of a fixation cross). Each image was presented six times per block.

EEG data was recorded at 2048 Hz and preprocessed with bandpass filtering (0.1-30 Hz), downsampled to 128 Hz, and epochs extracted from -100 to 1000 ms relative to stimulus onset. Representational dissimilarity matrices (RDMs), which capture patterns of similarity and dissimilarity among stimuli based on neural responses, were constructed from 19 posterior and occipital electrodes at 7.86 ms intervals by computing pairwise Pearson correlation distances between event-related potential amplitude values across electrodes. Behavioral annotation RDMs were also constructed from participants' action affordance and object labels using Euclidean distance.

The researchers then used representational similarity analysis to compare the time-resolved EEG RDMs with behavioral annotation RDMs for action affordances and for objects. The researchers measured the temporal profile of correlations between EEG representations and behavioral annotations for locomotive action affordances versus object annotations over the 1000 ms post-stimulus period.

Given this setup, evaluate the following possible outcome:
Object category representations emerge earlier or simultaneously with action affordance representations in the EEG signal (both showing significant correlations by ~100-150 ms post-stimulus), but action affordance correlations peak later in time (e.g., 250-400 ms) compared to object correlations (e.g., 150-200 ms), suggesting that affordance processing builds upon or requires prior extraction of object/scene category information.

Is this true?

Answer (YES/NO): NO